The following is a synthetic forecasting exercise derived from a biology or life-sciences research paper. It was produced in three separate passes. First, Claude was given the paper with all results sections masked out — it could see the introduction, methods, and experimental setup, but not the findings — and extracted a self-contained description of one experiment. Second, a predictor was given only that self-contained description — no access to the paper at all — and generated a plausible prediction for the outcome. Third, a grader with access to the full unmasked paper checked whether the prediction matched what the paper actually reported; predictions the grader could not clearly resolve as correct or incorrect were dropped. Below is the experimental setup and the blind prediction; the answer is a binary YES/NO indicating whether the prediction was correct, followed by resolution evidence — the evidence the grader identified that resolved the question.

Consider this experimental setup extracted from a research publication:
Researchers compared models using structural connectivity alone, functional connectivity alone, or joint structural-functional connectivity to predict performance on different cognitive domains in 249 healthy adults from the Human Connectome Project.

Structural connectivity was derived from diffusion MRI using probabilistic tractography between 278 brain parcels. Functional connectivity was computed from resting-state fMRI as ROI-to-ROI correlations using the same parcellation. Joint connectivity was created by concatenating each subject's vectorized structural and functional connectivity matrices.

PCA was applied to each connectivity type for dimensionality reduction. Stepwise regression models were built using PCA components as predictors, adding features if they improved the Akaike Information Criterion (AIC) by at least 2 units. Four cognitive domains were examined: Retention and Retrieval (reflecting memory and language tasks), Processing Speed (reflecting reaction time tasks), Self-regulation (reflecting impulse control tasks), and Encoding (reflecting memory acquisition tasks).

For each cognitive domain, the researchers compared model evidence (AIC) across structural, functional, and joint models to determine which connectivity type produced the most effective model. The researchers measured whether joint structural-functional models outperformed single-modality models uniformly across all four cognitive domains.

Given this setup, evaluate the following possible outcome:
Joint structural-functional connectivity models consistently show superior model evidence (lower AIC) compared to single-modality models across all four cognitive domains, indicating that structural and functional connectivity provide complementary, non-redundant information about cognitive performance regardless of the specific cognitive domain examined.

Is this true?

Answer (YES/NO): NO